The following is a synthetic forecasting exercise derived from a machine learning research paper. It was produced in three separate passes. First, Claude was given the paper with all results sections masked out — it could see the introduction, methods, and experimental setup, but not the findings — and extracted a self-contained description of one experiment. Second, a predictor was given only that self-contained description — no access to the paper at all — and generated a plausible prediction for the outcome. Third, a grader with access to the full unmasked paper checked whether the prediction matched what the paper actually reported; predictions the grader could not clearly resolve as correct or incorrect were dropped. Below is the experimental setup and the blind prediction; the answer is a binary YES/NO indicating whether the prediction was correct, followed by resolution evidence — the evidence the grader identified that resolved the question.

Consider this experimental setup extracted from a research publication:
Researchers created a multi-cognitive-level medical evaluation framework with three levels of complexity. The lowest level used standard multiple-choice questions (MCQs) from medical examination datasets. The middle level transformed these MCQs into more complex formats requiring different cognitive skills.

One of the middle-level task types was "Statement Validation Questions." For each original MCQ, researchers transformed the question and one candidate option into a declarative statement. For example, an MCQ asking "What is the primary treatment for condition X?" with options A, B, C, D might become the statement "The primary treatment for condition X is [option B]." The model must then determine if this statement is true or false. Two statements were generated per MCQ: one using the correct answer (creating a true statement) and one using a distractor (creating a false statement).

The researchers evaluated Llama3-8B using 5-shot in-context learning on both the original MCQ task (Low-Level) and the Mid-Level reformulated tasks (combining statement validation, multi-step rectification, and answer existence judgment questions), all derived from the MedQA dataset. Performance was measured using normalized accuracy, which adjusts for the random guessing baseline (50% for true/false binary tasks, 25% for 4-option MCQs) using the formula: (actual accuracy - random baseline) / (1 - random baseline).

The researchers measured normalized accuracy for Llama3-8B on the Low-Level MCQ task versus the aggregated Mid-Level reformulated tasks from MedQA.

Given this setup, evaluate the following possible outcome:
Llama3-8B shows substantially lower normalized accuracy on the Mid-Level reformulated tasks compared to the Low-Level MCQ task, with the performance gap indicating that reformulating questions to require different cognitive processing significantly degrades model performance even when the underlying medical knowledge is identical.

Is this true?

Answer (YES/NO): YES